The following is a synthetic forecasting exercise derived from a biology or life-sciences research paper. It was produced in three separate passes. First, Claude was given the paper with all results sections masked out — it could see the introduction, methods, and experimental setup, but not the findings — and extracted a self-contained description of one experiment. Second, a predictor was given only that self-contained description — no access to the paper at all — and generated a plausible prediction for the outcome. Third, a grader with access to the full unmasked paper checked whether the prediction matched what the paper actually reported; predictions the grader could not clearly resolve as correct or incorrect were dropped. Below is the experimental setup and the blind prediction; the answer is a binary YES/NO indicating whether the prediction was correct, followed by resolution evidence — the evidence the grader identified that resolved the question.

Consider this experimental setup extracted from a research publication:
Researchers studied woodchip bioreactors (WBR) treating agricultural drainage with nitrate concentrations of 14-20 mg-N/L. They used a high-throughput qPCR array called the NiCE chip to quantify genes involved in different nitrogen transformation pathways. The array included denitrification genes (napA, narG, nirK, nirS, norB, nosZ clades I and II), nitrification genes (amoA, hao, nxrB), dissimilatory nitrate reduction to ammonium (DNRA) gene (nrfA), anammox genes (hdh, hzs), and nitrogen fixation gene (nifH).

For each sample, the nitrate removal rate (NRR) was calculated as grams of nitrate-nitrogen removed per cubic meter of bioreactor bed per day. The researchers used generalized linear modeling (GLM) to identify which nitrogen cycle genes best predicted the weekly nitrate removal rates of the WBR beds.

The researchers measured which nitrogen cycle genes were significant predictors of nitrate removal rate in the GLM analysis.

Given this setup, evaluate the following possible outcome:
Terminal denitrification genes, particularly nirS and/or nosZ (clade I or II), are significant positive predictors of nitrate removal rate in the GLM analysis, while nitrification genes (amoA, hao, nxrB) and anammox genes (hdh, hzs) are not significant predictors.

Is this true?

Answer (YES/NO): NO